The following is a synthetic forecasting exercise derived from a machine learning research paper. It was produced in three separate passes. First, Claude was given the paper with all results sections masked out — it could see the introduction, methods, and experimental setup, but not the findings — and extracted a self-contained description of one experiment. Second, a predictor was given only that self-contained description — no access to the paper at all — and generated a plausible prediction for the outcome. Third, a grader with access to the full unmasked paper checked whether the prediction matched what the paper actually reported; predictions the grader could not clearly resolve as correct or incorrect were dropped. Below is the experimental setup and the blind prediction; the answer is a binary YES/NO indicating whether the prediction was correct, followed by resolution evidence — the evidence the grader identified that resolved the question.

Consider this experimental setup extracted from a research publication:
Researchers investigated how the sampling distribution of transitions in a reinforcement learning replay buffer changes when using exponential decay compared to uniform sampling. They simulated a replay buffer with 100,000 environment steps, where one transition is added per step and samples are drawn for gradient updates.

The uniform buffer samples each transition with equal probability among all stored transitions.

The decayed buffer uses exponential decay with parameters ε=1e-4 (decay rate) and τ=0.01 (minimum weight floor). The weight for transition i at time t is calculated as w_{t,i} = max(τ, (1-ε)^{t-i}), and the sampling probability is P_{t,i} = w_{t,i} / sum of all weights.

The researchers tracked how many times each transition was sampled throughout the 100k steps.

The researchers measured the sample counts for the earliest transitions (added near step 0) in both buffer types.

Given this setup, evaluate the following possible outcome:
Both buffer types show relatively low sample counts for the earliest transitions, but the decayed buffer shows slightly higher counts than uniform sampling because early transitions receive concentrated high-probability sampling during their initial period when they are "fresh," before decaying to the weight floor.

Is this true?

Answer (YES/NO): NO